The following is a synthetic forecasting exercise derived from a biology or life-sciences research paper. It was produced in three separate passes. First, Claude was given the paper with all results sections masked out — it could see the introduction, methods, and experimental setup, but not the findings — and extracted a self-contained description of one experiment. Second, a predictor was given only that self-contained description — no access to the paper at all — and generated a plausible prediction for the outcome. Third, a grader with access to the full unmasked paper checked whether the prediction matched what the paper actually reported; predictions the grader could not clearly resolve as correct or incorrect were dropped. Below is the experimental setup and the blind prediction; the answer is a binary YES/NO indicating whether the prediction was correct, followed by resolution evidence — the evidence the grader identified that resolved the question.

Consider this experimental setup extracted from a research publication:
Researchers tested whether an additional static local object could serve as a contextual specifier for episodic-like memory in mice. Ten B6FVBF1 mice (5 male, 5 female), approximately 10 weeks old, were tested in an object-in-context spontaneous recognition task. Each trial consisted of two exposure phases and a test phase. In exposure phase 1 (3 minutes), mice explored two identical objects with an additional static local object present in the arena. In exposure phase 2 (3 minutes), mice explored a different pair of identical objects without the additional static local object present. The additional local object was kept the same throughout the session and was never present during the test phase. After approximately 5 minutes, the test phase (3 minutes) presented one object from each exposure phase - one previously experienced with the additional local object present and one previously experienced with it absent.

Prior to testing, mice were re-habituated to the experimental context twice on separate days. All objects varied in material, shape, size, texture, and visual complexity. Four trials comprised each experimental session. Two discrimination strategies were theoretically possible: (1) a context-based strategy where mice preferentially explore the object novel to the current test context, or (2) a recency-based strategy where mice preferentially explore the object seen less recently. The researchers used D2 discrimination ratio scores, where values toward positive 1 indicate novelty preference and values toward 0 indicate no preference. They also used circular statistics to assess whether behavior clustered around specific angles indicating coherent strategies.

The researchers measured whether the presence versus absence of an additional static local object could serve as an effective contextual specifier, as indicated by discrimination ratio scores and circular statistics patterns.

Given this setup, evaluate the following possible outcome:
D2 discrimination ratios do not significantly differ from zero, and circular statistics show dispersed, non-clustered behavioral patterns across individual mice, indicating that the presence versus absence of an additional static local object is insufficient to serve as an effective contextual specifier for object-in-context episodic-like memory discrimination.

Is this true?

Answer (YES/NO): YES